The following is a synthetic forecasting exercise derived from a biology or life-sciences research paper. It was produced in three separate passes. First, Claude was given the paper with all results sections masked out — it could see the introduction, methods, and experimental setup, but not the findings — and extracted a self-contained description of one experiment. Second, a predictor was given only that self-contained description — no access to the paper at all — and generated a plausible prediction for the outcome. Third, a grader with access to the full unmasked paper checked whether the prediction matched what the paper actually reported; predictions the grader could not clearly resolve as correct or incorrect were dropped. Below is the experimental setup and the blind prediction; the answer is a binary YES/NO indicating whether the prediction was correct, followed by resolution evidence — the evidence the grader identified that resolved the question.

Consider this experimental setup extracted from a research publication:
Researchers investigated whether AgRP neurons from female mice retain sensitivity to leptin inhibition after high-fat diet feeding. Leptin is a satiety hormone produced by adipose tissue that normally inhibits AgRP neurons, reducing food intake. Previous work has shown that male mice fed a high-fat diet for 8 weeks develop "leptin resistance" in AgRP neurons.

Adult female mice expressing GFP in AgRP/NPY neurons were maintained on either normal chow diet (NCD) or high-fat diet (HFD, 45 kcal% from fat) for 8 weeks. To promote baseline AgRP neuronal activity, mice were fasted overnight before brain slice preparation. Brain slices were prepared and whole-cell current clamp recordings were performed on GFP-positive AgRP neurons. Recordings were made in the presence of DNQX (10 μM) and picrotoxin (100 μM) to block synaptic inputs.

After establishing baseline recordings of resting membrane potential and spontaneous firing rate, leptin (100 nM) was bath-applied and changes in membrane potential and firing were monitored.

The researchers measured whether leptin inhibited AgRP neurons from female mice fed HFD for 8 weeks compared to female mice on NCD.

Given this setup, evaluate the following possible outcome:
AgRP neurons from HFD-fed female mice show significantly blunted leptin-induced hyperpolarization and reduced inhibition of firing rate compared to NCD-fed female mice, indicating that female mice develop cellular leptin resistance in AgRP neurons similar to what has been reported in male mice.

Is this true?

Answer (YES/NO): NO